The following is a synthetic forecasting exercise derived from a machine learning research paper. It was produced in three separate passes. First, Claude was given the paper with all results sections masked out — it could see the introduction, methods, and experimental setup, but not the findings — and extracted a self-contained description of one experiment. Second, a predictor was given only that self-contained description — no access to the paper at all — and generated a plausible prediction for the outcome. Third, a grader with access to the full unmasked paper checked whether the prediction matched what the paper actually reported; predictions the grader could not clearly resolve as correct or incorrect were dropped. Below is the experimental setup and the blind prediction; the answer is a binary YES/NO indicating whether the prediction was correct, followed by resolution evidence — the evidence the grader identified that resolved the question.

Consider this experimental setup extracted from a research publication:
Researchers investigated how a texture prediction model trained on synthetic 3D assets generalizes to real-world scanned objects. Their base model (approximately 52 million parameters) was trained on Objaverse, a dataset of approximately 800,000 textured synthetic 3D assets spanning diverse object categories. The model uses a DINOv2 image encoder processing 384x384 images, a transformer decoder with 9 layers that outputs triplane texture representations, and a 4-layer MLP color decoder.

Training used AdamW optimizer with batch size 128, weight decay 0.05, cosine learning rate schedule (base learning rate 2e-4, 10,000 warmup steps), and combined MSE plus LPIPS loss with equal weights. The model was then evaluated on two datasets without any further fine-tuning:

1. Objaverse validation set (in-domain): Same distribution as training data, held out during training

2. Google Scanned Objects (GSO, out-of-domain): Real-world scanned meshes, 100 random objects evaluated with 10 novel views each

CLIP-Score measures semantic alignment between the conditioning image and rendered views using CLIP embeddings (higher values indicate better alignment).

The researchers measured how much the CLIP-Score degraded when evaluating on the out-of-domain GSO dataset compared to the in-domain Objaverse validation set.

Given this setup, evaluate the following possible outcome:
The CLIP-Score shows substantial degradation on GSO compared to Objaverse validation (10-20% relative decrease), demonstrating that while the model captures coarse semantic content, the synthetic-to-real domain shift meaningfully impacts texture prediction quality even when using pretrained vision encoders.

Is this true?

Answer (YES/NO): NO